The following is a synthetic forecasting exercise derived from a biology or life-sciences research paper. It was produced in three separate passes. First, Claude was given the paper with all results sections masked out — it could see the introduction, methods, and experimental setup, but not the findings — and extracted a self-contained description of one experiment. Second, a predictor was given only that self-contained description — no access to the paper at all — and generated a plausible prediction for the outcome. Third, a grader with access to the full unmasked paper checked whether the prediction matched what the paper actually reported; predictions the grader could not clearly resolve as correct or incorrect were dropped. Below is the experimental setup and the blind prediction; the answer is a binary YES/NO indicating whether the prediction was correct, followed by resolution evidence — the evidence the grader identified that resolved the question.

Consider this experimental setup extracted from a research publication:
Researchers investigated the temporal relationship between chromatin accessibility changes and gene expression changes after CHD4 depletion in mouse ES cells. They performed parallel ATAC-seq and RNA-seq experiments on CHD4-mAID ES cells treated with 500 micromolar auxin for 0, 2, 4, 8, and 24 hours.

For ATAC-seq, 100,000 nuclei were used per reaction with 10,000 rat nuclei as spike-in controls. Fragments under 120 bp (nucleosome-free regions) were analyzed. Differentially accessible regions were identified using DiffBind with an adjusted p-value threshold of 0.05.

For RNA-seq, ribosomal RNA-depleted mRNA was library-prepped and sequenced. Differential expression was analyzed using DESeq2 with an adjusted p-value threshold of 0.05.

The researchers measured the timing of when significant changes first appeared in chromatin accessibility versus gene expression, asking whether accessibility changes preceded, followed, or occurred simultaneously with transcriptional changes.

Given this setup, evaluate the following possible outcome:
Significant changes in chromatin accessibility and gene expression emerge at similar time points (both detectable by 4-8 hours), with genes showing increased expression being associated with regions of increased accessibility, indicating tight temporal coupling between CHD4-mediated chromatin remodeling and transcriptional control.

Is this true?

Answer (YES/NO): NO